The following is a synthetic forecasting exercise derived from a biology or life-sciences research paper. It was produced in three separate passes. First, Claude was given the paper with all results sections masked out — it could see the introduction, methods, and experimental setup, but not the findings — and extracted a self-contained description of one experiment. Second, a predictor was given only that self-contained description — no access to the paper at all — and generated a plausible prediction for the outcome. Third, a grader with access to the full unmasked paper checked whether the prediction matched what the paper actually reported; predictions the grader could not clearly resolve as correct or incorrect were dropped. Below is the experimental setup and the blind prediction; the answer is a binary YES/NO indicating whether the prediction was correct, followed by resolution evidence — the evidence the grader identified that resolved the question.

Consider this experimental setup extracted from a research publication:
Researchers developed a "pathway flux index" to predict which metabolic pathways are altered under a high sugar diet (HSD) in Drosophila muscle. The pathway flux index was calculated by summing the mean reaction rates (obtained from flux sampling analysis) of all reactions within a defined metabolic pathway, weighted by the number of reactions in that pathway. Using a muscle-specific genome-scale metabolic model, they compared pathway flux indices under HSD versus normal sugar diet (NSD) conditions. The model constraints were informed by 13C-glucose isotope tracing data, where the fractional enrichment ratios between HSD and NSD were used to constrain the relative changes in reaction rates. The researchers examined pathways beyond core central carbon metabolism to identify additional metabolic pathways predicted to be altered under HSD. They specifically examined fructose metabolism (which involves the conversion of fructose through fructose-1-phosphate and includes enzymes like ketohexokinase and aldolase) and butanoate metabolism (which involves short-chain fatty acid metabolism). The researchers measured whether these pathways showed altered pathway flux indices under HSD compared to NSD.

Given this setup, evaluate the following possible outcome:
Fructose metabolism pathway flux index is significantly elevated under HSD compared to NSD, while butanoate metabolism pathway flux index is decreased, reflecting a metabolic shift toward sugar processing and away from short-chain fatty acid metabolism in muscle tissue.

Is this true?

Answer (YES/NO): NO